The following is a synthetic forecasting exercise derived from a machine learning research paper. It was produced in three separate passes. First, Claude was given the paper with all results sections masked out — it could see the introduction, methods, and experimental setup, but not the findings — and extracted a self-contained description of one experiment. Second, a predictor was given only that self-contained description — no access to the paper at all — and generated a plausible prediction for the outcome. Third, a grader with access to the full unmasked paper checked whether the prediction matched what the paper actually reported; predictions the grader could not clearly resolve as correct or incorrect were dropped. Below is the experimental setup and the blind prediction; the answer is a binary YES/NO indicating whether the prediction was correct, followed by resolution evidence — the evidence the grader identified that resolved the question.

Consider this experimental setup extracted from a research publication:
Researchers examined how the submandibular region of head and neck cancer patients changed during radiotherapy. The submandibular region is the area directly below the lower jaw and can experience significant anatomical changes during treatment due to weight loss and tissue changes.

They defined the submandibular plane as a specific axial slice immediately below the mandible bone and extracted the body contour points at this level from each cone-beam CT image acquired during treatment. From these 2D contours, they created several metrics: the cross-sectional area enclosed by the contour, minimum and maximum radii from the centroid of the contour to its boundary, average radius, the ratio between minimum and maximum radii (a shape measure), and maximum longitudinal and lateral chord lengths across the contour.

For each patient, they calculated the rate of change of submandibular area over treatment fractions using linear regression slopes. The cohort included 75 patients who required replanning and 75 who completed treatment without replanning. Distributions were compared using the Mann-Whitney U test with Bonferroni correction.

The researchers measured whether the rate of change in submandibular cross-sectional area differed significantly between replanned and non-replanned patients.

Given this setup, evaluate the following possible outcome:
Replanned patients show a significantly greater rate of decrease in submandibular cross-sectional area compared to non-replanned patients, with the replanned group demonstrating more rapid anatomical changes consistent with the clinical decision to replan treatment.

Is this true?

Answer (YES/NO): YES